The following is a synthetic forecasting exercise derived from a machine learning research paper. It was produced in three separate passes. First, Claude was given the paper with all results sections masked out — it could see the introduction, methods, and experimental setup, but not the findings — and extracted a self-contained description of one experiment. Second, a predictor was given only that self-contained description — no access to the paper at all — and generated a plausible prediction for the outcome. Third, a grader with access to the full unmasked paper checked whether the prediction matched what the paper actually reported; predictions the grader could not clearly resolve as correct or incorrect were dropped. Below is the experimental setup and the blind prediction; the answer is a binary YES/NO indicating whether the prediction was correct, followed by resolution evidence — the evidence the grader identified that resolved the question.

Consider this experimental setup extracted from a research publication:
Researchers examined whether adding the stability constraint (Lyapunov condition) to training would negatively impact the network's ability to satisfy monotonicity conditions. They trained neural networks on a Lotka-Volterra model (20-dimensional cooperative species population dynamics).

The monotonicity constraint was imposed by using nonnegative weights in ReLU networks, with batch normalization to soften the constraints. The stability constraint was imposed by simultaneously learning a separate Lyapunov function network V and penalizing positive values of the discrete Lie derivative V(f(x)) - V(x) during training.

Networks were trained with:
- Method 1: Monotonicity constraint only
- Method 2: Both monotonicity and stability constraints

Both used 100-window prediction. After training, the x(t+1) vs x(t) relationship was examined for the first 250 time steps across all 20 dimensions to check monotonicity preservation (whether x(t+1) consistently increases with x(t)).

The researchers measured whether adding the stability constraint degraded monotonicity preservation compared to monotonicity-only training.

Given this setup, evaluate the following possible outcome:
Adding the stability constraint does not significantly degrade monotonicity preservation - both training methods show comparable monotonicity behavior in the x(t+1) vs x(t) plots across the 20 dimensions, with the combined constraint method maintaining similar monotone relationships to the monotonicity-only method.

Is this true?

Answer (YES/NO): YES